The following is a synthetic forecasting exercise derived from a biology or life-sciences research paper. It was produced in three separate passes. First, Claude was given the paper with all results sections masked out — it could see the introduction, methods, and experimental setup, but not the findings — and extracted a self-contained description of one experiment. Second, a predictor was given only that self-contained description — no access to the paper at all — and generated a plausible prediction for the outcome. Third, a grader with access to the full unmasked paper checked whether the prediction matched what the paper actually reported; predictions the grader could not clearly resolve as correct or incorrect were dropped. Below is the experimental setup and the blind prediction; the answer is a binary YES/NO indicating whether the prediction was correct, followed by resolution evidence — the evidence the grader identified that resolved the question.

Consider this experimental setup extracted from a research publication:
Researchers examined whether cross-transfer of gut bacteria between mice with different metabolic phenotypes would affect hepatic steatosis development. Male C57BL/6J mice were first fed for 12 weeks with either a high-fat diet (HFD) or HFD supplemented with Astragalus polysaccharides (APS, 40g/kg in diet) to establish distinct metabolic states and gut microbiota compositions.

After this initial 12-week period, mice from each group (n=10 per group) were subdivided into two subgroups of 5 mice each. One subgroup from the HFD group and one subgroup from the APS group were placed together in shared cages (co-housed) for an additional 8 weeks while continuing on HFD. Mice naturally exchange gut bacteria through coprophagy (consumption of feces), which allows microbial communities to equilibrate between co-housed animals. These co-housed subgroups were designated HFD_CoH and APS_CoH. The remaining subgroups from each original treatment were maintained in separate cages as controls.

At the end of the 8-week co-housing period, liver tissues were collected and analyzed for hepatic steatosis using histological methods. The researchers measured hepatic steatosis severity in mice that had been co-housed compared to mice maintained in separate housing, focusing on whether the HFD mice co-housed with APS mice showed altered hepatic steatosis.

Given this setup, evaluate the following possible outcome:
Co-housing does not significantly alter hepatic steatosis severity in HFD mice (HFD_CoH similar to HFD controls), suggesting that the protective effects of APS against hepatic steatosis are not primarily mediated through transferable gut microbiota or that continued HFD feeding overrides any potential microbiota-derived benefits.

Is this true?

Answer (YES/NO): YES